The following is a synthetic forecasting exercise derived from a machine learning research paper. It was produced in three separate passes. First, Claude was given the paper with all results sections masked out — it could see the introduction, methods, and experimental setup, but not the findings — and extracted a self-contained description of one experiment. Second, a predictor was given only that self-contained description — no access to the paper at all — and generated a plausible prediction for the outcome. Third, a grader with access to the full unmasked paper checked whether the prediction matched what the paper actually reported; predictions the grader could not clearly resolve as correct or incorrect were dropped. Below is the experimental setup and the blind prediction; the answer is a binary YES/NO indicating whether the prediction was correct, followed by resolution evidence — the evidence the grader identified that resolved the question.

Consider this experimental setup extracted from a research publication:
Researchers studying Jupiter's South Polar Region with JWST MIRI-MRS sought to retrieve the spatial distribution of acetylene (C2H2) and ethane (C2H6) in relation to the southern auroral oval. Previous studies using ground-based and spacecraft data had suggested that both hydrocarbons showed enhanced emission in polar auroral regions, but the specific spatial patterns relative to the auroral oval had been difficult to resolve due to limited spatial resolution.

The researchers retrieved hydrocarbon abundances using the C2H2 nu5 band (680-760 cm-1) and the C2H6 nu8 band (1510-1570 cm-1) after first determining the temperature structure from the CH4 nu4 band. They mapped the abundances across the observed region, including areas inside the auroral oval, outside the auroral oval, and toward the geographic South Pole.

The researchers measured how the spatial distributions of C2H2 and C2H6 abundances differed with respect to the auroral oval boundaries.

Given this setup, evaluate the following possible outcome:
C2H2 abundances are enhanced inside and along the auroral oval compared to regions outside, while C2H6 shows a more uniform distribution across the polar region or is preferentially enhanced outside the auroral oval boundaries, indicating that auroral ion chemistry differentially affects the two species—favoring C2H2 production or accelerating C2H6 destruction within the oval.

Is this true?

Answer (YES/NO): NO